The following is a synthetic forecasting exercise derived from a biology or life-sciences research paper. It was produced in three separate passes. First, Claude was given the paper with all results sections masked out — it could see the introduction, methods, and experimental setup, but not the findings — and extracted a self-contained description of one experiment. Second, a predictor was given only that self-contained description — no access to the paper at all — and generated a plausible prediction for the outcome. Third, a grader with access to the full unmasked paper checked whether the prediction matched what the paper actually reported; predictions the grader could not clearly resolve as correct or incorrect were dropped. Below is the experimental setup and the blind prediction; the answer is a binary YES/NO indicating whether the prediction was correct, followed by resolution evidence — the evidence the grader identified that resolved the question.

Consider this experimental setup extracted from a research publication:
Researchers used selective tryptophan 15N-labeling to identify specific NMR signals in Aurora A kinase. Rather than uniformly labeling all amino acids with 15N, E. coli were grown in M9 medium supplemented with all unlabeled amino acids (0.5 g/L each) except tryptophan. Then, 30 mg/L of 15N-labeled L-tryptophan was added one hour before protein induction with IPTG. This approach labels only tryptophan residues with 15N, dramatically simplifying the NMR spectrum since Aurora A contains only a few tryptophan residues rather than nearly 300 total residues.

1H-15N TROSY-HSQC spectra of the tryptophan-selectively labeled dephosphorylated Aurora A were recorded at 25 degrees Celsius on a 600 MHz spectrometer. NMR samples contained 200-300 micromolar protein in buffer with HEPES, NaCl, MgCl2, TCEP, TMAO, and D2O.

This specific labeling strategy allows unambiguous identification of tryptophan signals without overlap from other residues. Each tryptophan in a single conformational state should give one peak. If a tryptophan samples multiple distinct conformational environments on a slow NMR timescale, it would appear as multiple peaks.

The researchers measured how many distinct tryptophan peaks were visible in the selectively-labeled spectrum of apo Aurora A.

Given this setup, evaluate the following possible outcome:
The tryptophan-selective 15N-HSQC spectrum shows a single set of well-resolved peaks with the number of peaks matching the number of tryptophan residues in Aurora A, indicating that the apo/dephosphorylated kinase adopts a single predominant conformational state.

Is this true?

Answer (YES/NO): NO